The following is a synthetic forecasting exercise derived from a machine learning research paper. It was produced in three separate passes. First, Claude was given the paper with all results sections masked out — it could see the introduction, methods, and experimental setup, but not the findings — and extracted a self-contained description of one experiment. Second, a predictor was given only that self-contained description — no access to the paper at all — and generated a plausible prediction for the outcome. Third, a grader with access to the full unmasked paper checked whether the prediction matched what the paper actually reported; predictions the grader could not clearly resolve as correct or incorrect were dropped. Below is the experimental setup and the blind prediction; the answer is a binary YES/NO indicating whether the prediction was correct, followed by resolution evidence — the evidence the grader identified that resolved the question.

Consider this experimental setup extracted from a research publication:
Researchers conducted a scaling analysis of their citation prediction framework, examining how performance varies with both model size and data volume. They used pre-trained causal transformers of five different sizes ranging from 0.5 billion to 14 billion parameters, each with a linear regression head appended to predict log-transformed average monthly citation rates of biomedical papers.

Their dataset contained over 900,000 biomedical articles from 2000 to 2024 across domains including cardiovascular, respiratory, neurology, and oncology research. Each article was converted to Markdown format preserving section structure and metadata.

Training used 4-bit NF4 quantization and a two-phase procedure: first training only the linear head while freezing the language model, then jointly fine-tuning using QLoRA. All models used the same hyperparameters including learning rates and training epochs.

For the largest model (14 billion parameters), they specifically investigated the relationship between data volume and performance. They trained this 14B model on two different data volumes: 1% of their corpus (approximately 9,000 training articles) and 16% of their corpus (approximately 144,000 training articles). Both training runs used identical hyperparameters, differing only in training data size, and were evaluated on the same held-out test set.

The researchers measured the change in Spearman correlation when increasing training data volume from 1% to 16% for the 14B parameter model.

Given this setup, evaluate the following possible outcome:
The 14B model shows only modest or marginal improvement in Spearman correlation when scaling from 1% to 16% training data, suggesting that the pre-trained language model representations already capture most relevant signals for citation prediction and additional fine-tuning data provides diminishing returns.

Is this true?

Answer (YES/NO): NO